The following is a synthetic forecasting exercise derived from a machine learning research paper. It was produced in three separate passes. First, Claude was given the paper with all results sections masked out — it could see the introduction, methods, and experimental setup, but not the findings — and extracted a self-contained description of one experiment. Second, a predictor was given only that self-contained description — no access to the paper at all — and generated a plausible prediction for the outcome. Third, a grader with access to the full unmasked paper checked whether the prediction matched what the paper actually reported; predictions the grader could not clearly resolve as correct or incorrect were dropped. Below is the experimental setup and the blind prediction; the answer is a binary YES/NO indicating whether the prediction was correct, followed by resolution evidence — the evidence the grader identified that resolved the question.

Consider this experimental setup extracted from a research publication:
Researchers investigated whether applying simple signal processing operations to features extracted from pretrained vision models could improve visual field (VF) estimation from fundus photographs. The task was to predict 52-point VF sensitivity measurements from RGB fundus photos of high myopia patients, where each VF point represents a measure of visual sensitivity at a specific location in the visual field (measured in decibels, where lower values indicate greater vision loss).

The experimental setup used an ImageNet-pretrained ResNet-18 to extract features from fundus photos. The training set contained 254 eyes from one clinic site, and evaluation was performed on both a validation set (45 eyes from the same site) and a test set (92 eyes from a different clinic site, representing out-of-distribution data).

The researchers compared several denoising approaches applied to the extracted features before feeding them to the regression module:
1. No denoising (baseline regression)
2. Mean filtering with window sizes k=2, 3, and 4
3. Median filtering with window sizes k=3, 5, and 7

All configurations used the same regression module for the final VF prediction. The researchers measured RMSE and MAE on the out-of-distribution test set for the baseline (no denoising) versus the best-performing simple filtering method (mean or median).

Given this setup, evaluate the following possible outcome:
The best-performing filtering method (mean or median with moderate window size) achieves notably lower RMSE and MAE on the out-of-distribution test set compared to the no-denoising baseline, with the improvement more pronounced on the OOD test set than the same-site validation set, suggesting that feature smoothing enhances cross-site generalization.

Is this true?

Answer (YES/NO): NO